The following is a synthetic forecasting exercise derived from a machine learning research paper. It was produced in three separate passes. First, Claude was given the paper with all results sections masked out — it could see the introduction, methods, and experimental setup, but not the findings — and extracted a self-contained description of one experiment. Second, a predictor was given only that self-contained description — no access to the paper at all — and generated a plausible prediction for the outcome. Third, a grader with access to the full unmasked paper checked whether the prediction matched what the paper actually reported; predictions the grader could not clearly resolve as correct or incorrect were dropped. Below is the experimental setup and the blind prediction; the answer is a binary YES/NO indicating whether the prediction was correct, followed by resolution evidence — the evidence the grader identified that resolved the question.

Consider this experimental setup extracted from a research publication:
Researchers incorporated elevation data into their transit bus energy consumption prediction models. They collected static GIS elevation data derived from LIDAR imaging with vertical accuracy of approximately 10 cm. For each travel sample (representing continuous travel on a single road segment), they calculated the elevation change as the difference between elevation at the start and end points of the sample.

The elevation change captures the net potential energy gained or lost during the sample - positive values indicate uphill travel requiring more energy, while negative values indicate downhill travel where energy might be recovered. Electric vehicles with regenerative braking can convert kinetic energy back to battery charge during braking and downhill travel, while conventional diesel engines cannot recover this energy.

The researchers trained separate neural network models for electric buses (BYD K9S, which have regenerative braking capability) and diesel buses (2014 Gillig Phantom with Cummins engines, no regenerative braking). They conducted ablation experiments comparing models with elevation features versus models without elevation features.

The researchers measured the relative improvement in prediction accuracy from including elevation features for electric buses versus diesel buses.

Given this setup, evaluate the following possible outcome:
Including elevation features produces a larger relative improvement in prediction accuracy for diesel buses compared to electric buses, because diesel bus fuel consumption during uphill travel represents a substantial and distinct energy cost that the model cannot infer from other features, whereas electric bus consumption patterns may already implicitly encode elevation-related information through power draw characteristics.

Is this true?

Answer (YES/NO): NO